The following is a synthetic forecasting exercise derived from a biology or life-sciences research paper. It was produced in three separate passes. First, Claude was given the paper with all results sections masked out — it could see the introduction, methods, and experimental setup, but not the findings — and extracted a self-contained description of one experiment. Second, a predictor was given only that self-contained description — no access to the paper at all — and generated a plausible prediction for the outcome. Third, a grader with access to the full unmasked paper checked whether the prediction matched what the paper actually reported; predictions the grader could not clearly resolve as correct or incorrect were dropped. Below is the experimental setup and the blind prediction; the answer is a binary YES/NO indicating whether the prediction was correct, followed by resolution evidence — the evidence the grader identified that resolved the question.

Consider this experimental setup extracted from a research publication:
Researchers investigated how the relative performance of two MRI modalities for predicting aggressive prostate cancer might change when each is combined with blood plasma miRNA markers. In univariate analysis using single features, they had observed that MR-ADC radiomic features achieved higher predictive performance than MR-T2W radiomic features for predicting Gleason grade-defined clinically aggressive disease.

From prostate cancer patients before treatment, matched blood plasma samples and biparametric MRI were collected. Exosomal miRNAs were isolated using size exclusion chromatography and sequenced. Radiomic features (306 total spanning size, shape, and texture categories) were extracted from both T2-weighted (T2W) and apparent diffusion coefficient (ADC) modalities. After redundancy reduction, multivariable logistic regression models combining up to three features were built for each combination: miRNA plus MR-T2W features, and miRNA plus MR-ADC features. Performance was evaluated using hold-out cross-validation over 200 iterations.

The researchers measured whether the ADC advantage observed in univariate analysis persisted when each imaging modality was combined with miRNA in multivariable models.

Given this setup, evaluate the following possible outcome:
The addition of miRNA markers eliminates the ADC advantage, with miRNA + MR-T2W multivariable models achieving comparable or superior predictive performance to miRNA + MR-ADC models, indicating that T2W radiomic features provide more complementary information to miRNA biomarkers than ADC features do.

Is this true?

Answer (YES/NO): YES